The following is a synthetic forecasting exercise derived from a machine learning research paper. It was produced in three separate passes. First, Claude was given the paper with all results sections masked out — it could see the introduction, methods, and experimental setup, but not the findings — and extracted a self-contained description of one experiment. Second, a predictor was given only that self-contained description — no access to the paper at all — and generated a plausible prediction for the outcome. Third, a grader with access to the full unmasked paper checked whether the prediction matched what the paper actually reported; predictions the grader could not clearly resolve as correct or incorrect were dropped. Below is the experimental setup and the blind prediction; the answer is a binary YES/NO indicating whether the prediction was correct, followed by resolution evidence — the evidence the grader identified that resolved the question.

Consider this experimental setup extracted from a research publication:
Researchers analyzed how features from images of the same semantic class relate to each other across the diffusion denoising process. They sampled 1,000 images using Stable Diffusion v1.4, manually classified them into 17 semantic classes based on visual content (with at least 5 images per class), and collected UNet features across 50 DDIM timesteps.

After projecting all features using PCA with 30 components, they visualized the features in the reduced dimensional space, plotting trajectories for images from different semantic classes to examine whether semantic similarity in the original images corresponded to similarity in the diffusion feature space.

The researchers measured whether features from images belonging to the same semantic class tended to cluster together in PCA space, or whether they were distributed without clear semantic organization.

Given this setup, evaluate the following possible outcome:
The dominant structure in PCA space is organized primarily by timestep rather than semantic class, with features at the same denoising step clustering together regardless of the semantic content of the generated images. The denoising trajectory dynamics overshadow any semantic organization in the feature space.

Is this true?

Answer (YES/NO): NO